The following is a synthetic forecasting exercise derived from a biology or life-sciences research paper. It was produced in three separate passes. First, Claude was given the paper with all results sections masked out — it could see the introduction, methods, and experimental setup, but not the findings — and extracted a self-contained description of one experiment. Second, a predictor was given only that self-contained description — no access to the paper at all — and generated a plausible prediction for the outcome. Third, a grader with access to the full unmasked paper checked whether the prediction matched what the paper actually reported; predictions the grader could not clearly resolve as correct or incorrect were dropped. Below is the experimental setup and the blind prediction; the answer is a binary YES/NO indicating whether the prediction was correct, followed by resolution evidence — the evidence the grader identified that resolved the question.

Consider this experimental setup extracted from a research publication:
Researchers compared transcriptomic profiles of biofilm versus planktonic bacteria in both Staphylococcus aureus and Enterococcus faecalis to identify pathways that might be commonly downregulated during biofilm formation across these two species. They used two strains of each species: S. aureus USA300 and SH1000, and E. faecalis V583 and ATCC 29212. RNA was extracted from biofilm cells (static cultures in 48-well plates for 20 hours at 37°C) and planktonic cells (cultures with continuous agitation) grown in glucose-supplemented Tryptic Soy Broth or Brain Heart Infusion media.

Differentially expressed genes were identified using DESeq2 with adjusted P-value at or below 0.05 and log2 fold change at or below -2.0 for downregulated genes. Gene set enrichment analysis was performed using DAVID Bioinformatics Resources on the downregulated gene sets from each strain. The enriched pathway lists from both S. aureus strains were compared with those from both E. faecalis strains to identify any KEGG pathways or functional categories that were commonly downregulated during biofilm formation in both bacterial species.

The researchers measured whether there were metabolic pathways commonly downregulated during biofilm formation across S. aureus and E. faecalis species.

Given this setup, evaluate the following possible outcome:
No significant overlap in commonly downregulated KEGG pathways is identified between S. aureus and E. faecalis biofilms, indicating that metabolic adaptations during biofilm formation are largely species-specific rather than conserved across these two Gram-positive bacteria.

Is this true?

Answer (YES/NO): YES